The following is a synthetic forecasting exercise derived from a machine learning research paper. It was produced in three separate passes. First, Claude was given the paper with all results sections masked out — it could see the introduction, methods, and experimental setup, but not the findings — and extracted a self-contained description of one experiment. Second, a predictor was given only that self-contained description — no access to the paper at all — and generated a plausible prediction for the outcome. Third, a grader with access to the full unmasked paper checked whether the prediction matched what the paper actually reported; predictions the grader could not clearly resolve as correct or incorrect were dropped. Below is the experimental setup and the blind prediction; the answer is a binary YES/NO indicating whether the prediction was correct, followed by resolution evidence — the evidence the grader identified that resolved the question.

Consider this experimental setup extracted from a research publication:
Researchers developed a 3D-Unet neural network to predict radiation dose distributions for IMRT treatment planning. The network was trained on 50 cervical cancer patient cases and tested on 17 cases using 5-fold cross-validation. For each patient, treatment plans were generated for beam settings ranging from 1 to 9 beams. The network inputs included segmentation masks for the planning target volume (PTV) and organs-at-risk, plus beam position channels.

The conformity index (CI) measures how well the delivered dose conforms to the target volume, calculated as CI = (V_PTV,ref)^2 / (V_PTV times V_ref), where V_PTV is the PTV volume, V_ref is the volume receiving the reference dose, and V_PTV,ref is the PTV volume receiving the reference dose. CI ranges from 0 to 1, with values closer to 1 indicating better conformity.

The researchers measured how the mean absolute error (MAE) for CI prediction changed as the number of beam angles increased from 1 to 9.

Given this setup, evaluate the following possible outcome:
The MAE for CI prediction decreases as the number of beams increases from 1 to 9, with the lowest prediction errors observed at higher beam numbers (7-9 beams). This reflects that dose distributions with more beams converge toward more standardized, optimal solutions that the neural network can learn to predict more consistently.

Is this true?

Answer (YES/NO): NO